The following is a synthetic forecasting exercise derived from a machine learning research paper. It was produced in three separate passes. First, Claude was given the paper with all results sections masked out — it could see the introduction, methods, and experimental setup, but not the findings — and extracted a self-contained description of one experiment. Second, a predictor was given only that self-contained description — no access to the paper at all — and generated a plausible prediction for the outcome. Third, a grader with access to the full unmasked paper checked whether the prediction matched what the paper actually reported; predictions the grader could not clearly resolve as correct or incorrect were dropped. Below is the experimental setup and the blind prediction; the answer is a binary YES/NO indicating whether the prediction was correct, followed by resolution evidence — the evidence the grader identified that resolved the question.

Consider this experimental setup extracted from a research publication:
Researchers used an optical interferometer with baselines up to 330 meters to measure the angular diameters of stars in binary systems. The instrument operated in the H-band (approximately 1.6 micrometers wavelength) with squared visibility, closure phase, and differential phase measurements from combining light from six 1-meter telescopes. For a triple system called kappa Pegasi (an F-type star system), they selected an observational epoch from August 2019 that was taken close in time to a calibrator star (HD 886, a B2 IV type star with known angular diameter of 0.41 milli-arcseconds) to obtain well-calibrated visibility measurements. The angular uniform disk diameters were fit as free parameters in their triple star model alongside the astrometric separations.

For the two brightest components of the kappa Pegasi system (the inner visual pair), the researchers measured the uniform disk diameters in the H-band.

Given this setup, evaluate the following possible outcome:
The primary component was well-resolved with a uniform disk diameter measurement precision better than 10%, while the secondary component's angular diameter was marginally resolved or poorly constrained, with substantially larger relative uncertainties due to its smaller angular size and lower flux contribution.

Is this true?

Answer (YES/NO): NO